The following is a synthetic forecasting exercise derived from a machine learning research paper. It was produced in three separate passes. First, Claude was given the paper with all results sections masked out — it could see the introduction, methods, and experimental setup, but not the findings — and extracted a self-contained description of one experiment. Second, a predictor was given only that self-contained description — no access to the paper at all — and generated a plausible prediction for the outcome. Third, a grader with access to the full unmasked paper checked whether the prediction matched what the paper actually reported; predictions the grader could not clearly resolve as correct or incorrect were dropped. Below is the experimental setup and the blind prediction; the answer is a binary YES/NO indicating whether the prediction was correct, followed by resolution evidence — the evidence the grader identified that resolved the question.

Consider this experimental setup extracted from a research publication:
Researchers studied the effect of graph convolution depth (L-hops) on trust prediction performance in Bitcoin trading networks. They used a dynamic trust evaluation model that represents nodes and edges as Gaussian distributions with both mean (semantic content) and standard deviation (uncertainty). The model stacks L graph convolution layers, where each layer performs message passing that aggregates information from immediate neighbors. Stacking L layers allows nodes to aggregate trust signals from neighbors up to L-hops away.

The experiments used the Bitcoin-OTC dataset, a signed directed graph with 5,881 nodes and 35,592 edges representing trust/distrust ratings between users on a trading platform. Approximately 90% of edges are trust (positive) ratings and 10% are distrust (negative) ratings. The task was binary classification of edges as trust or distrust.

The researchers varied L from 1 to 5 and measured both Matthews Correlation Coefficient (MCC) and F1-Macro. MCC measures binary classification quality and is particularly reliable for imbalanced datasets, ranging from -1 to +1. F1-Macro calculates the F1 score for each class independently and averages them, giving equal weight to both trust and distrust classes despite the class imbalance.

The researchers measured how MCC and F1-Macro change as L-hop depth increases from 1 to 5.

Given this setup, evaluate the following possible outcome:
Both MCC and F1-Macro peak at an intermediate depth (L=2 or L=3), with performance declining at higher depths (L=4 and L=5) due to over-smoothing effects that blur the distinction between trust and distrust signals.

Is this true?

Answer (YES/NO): YES